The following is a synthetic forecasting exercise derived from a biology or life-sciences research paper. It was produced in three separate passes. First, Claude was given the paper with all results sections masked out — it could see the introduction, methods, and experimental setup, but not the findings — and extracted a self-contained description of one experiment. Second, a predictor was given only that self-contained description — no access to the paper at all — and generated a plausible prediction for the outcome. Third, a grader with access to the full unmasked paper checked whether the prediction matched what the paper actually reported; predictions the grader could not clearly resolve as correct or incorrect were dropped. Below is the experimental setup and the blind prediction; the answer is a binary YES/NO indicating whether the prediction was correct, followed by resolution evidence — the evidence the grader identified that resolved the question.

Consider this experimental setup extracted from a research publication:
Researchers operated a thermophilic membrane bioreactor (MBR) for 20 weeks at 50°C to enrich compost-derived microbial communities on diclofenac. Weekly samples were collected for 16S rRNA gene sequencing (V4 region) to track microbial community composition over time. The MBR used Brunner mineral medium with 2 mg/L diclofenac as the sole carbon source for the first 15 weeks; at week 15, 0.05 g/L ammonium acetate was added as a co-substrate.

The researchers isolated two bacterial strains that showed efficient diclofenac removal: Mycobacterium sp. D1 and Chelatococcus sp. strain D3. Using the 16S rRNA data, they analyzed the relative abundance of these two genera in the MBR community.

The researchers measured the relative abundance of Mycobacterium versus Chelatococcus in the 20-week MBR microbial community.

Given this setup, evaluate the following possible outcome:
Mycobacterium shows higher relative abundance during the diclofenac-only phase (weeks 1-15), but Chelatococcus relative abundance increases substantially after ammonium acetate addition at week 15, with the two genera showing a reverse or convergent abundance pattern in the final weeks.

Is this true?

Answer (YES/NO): NO